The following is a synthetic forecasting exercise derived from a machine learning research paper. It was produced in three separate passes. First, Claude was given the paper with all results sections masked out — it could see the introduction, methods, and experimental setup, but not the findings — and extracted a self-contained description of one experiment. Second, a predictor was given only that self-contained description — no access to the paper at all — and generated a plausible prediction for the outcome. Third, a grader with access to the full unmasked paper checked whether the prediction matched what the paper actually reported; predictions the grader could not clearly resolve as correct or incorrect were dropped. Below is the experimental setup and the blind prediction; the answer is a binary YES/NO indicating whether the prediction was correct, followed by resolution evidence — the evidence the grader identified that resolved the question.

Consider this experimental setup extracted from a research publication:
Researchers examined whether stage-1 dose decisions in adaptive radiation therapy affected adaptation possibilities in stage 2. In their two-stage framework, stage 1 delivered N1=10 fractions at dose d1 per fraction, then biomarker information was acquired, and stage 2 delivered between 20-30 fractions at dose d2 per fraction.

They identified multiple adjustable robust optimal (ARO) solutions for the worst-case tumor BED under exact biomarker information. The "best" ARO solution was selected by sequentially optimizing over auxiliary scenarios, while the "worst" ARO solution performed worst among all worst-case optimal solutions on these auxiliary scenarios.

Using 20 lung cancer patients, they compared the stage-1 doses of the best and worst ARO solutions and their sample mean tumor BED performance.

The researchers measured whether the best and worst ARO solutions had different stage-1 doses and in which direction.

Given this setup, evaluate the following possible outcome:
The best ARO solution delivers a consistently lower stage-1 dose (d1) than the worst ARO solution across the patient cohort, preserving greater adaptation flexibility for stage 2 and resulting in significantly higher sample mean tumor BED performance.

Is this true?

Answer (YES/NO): YES